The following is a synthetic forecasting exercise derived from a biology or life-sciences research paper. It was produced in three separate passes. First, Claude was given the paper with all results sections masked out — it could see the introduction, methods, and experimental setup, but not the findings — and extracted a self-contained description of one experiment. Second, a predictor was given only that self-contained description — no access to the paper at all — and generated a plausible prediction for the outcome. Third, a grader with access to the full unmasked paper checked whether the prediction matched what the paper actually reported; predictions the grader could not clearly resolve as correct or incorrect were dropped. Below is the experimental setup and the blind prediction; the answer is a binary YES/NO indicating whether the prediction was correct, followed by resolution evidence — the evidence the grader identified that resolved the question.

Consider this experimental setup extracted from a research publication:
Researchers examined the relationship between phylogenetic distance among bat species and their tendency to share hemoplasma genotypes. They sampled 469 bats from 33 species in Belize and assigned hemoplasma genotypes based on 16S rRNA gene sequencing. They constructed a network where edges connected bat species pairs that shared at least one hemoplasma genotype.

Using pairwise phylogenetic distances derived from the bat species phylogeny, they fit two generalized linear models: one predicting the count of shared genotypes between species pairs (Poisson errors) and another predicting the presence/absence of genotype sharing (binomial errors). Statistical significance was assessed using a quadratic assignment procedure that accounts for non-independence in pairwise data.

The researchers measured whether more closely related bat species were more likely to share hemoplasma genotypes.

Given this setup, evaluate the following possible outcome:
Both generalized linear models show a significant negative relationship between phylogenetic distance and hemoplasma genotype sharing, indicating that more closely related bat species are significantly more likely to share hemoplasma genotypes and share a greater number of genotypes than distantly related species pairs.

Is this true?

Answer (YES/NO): YES